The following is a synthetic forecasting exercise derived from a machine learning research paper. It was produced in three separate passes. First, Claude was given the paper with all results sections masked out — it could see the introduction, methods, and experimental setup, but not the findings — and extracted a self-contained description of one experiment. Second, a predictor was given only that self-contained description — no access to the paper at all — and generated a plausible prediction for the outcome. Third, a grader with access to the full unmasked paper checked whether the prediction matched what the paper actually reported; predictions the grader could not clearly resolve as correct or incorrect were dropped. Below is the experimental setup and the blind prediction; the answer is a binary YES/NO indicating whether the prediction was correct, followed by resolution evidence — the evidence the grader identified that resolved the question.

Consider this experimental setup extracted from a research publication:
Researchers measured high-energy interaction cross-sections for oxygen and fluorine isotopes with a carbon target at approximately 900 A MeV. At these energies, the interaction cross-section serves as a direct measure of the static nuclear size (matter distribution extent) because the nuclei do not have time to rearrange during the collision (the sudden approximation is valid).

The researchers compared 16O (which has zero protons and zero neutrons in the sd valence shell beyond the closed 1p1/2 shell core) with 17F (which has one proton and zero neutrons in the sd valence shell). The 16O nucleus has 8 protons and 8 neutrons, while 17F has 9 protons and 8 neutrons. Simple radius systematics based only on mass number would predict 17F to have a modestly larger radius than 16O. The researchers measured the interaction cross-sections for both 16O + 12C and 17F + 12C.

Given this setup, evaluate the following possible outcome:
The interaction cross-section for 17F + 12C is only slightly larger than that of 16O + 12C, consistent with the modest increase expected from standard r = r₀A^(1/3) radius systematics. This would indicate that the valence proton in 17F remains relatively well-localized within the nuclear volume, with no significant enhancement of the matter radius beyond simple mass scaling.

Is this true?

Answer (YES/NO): NO